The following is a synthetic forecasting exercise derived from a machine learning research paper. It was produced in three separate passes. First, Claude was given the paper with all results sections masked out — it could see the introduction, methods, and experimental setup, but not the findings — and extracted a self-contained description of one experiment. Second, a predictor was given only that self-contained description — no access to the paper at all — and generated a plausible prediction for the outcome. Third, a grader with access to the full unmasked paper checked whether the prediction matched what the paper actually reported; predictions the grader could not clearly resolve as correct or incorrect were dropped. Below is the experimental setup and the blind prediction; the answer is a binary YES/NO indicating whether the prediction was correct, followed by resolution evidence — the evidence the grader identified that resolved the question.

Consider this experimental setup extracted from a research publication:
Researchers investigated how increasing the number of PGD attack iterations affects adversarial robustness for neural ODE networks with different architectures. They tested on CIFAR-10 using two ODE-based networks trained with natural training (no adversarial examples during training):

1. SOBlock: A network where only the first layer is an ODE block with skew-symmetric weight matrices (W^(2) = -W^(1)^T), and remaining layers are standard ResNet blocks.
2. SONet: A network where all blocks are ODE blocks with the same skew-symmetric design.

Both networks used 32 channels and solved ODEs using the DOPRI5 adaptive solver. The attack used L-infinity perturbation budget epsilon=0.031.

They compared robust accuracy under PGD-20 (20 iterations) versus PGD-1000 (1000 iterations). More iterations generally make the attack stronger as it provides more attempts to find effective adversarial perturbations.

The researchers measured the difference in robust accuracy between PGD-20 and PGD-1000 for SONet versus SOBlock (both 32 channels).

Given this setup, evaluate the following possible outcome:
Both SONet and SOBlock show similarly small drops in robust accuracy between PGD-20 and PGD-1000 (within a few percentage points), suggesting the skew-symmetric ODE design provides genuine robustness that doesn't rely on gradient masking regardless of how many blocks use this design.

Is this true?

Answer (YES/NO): NO